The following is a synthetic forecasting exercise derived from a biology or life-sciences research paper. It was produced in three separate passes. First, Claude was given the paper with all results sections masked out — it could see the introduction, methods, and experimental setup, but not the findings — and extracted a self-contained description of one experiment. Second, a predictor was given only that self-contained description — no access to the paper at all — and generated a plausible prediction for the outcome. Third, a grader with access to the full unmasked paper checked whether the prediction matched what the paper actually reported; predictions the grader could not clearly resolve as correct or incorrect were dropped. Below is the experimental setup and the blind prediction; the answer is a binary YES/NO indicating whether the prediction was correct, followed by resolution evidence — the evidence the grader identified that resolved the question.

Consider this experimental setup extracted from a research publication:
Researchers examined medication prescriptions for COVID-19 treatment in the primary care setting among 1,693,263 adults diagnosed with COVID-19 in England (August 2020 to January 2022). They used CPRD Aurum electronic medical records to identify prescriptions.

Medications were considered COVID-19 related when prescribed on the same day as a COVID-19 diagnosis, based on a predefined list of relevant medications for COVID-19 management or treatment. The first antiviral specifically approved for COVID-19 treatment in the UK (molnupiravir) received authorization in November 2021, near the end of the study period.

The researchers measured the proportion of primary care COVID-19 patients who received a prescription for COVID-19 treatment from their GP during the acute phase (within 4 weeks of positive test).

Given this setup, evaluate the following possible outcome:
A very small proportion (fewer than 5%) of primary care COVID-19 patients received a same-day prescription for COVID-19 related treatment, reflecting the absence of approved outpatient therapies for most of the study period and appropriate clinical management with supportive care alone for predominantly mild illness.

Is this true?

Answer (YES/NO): YES